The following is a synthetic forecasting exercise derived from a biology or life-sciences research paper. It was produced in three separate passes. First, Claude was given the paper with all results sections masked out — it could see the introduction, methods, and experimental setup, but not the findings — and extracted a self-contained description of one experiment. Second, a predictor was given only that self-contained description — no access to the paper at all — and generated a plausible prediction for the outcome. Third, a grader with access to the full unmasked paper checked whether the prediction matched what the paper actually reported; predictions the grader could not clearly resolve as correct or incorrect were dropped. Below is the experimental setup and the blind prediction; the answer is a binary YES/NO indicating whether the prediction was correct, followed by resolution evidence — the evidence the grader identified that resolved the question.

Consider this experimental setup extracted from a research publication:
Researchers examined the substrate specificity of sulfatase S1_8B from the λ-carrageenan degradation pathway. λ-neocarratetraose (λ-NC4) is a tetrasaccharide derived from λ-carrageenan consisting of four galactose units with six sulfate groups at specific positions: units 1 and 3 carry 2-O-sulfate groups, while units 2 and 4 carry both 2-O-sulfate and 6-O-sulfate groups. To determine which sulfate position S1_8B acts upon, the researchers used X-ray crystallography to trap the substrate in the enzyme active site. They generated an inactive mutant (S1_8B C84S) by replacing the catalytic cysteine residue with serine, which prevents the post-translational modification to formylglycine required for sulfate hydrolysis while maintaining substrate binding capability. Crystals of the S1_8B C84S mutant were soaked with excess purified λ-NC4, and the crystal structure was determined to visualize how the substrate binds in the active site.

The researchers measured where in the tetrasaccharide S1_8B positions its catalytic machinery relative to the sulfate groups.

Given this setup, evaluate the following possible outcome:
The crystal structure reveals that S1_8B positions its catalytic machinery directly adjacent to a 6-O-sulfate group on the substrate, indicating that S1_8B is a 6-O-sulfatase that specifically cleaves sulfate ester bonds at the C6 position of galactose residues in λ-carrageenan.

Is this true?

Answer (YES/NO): NO